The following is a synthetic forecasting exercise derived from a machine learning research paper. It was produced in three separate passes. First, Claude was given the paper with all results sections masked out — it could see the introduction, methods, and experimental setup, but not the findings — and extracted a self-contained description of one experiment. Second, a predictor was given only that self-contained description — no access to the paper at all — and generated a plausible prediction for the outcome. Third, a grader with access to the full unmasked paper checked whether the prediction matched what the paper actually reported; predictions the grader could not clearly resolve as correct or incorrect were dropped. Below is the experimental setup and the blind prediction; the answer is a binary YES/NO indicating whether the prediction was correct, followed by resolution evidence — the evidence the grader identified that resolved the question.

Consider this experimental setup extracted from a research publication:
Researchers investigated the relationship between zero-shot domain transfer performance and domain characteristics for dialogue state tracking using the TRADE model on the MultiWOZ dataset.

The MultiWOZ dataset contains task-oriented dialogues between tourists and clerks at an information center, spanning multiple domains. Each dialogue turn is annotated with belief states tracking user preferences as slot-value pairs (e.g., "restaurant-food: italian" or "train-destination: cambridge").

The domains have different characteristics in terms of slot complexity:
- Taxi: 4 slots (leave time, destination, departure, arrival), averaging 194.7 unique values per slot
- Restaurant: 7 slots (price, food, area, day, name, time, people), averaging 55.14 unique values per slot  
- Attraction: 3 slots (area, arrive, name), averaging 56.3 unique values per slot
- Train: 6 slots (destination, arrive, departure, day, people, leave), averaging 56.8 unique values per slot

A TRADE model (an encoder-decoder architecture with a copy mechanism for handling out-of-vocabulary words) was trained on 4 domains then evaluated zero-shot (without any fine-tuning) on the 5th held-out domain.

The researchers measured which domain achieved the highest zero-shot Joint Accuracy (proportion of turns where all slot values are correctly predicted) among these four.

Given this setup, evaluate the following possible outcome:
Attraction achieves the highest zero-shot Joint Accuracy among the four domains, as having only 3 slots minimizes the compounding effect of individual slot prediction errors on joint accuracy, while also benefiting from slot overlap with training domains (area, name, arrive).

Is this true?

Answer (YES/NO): NO